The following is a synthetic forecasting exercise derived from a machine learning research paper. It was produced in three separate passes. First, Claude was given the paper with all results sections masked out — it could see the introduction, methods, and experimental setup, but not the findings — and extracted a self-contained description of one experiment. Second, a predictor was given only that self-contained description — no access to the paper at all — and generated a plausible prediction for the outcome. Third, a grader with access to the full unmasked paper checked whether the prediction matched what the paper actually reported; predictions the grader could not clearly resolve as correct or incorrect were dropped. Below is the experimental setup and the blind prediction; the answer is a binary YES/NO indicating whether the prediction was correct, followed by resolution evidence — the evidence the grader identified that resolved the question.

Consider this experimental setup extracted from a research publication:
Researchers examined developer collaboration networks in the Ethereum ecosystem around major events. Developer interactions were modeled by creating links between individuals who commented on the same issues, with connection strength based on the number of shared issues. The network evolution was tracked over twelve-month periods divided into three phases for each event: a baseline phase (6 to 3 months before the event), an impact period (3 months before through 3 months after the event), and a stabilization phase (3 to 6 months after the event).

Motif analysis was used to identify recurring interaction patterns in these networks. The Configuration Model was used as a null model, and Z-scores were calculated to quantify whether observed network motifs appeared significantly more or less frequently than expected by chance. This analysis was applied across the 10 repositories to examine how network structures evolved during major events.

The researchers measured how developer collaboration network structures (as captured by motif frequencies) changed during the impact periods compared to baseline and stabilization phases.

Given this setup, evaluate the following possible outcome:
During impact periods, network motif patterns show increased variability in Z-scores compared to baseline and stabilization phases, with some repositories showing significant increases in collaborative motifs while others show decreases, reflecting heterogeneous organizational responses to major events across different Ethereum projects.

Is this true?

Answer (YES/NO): NO